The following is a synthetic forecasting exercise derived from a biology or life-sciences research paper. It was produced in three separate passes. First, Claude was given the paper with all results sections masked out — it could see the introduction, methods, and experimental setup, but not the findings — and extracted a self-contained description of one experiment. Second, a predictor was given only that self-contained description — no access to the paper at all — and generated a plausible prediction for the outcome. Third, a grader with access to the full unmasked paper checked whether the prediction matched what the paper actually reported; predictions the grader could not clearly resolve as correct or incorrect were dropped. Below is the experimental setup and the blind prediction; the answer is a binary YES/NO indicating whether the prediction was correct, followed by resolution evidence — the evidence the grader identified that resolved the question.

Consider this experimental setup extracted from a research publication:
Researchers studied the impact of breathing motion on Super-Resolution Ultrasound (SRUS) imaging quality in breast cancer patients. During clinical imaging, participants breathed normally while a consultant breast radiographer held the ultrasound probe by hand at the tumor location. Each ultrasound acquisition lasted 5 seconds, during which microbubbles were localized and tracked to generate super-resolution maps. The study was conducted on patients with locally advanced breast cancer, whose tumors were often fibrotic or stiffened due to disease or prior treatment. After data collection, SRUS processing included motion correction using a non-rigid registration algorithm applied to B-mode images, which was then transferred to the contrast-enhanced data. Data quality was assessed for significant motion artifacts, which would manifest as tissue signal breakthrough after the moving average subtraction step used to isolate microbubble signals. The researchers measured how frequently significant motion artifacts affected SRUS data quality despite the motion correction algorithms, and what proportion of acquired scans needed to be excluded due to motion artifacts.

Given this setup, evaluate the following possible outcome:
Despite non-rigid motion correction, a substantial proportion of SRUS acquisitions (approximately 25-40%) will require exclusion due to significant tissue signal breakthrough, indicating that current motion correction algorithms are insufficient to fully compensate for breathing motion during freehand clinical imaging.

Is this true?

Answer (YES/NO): NO